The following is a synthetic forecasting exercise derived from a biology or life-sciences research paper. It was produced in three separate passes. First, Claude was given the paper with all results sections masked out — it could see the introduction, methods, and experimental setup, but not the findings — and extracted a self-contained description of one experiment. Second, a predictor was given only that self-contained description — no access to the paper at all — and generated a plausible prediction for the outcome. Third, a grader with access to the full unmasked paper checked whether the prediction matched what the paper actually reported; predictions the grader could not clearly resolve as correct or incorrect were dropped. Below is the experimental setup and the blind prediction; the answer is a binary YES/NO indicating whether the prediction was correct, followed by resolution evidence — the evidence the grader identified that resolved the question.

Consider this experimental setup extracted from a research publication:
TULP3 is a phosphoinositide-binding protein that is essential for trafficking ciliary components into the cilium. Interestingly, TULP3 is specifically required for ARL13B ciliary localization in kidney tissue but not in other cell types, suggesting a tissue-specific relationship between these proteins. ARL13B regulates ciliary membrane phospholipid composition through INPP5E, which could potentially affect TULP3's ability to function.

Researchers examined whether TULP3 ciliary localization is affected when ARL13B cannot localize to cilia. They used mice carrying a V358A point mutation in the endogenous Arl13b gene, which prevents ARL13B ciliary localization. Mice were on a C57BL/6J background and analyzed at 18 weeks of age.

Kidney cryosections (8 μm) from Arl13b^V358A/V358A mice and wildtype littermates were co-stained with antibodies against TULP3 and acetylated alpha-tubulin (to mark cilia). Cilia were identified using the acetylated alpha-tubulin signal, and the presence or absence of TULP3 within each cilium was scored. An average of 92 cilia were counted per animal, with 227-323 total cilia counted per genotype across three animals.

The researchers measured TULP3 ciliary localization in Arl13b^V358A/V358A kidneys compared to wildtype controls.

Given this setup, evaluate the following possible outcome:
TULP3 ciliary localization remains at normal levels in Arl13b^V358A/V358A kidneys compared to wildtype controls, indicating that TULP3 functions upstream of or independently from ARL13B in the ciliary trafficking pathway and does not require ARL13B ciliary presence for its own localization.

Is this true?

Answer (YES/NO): NO